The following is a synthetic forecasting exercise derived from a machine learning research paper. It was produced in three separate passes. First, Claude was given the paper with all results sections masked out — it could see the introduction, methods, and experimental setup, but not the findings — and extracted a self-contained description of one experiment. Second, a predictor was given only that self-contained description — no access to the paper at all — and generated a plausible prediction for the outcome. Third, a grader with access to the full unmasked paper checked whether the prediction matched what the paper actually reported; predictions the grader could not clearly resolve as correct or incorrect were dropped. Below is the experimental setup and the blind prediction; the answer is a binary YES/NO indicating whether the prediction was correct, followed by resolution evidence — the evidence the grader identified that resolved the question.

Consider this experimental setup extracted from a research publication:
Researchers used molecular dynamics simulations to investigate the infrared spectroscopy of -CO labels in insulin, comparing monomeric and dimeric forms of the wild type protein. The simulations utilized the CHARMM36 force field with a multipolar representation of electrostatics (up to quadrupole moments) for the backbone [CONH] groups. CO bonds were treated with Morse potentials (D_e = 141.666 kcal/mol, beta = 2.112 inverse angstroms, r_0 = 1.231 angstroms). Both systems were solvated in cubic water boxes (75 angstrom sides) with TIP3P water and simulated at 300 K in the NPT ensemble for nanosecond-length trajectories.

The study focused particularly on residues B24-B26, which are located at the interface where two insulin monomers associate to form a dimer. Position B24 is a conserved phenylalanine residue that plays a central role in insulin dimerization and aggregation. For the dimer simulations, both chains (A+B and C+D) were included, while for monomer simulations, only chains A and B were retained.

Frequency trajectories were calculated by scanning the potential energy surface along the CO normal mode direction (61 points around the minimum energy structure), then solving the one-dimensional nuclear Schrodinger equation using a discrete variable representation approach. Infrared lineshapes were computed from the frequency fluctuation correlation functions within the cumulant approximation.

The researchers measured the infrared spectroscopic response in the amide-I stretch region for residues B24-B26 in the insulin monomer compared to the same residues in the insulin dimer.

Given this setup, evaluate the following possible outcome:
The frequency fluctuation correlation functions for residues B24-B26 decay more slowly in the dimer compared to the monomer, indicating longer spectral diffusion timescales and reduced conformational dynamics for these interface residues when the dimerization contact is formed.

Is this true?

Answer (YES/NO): YES